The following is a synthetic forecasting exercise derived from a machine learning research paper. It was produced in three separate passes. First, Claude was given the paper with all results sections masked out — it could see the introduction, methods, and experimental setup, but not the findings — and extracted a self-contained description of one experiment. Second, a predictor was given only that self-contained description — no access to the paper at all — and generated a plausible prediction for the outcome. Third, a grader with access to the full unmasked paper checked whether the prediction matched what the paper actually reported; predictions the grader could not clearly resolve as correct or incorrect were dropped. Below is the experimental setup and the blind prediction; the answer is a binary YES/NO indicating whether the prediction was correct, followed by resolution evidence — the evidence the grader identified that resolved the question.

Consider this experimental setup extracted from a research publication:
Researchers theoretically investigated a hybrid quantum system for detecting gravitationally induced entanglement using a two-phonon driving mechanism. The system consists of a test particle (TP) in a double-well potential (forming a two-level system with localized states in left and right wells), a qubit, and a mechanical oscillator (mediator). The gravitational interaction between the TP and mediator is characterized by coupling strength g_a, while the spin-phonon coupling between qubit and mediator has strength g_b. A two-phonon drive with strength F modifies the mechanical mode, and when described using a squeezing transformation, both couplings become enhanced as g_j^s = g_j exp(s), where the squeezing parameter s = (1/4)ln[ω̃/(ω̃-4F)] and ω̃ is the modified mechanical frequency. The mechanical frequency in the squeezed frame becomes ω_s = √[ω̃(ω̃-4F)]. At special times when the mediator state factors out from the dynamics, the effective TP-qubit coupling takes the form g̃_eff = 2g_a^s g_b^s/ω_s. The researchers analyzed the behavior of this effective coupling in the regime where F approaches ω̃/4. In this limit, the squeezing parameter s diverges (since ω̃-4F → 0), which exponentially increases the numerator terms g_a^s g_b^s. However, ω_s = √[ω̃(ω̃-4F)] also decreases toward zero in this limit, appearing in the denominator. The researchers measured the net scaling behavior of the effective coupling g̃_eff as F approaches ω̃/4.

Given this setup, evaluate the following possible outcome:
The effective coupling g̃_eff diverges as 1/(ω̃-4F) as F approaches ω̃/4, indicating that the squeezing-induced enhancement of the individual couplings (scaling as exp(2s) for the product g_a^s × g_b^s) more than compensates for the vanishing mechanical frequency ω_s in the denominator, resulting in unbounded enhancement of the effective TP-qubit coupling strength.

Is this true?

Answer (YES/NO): NO